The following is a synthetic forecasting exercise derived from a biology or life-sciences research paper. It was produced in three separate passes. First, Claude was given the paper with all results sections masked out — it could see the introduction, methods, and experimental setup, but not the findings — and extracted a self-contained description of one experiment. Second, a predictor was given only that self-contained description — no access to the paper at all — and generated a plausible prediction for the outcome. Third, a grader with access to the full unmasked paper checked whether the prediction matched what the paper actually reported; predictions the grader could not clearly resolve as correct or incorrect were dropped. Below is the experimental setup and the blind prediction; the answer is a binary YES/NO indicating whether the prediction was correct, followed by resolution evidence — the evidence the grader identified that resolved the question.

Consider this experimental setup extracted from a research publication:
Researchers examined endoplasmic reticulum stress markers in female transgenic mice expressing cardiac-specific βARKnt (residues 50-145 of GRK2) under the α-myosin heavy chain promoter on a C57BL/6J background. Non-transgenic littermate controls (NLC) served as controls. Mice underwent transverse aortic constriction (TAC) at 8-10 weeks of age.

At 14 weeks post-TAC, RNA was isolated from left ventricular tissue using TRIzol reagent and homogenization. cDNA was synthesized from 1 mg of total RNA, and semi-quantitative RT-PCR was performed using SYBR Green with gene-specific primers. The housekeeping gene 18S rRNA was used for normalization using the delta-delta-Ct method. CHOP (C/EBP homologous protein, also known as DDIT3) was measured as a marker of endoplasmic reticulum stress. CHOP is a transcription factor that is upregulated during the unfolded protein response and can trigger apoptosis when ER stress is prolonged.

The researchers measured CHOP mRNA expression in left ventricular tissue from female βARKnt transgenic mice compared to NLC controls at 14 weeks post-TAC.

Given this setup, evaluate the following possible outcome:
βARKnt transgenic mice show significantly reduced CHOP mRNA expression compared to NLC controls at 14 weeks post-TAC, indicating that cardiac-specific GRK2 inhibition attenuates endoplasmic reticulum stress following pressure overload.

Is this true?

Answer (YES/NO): NO